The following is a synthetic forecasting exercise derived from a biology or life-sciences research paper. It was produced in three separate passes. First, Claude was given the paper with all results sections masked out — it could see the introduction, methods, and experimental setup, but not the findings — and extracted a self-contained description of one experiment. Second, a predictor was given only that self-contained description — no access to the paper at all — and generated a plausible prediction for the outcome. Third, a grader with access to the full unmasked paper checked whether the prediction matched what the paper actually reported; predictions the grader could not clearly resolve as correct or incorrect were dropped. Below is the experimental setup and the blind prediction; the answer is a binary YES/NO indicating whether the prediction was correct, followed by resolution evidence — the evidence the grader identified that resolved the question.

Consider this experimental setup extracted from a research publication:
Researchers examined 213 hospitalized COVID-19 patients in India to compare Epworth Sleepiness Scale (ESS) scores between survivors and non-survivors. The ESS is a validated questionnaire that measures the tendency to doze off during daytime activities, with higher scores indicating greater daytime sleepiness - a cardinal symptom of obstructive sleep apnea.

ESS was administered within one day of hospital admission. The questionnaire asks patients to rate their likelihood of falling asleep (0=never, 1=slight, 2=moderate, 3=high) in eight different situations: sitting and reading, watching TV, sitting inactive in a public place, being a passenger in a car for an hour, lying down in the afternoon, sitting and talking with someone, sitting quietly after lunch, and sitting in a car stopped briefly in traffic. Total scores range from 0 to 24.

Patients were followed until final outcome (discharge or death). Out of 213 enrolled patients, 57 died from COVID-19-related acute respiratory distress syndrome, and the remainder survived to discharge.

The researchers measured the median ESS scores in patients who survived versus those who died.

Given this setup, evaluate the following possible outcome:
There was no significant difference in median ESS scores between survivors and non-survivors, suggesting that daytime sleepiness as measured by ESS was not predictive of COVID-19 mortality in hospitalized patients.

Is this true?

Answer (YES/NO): NO